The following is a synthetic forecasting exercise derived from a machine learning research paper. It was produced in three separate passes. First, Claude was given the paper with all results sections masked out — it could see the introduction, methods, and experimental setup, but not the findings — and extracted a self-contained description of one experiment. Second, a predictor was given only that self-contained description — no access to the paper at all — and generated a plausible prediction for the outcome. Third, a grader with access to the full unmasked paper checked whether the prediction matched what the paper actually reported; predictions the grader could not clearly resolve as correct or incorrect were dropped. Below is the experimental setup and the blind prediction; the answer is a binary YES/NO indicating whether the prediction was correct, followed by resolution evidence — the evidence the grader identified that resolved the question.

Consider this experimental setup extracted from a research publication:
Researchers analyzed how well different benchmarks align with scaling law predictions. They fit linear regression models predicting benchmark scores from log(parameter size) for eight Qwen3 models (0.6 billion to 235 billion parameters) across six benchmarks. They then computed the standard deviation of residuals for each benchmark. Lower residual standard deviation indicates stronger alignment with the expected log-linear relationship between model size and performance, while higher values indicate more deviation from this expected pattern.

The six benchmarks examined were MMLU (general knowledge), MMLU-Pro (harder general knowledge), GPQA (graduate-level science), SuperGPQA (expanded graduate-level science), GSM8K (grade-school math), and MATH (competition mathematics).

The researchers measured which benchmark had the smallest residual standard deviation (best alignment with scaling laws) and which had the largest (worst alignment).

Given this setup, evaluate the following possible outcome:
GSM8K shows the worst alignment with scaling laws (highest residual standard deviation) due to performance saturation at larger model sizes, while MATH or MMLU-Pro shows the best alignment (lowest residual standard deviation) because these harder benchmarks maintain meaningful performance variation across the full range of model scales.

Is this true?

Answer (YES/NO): NO